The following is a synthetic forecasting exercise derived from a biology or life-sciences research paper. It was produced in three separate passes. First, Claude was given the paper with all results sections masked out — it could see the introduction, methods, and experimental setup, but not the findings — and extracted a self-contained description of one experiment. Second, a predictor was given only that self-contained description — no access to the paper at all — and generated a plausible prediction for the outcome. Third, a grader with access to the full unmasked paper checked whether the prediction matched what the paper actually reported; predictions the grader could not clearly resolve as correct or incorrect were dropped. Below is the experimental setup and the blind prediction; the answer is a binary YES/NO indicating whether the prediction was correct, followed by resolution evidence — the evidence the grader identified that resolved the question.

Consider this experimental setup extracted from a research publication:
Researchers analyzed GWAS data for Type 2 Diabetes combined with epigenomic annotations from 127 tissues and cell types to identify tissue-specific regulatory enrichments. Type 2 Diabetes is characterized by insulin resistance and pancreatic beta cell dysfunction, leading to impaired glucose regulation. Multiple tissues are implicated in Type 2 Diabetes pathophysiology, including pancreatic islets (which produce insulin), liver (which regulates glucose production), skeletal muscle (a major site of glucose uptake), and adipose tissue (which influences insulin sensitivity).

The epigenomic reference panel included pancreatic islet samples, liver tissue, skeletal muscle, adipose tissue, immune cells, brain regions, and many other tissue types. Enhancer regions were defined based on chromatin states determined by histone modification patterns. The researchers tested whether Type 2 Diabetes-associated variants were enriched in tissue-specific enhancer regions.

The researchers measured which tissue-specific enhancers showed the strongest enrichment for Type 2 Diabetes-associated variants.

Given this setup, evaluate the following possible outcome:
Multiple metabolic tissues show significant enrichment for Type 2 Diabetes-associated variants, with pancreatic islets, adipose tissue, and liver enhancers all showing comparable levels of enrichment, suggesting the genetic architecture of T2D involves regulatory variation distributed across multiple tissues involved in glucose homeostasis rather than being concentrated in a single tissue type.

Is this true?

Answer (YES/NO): NO